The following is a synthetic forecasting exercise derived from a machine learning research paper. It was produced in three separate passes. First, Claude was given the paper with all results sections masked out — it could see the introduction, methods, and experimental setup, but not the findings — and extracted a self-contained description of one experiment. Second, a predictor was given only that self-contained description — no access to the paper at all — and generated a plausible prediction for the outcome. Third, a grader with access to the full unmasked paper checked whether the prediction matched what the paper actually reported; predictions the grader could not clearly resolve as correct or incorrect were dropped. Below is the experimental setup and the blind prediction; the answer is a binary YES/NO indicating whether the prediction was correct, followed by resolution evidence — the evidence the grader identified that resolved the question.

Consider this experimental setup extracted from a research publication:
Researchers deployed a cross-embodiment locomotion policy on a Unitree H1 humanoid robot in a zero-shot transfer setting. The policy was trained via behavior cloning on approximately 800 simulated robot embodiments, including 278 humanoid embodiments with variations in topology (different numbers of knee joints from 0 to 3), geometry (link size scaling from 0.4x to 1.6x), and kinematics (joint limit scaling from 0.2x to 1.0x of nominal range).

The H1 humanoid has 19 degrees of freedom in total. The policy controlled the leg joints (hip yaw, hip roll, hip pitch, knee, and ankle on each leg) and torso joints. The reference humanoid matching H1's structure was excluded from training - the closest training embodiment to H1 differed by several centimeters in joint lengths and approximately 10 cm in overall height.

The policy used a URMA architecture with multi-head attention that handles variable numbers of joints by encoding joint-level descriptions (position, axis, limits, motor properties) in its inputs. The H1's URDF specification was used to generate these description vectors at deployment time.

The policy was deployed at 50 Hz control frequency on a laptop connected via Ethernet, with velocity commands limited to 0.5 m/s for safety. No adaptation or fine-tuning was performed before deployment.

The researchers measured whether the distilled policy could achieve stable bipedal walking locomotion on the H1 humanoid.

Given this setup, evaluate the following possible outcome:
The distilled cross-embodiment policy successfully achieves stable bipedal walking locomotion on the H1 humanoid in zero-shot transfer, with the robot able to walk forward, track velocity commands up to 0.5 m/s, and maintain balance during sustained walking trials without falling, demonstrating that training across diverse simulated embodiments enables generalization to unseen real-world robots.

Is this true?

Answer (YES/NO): YES